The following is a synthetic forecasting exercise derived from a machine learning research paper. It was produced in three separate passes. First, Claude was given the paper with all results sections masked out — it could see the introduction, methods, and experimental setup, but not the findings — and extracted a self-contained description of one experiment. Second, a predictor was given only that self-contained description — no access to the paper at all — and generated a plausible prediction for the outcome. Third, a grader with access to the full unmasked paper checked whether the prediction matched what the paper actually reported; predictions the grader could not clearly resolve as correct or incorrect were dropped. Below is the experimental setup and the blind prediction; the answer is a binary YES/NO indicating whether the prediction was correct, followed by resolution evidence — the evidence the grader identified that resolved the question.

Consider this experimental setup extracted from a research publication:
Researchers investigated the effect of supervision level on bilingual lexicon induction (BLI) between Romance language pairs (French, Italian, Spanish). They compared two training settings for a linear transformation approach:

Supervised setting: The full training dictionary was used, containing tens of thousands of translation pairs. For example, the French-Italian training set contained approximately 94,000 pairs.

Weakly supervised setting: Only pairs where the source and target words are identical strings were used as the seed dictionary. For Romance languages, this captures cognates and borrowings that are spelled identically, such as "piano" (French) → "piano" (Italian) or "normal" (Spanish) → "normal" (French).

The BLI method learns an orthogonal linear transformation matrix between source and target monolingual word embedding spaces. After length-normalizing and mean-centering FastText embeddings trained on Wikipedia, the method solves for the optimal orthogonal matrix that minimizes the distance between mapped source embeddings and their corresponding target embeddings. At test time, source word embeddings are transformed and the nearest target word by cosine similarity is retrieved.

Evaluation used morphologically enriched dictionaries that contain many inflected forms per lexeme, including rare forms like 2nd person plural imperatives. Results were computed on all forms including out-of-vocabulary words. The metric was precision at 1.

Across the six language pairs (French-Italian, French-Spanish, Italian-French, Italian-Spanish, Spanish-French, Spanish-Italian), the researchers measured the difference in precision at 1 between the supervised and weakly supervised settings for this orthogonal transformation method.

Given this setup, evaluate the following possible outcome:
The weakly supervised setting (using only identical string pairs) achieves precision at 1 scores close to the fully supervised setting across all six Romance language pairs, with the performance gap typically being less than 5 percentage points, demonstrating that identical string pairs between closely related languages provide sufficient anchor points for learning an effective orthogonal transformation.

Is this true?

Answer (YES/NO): YES